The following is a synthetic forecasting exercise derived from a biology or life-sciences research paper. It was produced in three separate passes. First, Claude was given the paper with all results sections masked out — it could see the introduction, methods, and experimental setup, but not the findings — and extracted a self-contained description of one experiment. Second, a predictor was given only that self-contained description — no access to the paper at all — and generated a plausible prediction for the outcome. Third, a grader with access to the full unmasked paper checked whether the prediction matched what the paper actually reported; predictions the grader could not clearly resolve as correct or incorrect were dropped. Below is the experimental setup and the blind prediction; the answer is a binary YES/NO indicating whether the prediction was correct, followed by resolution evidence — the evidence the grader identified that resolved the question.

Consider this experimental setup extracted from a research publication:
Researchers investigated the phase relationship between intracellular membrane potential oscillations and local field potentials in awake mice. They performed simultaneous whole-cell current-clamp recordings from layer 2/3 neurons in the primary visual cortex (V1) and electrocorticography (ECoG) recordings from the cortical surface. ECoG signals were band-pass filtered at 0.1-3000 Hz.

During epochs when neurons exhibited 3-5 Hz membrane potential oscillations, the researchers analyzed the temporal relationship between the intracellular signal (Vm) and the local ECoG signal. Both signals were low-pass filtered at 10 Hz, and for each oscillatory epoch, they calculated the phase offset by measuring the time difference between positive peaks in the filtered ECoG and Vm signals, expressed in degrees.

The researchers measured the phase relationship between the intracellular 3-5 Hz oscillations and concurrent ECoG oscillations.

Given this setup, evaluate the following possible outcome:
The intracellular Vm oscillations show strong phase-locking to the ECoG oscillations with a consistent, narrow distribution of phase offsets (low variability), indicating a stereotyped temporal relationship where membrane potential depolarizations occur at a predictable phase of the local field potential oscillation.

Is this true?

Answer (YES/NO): YES